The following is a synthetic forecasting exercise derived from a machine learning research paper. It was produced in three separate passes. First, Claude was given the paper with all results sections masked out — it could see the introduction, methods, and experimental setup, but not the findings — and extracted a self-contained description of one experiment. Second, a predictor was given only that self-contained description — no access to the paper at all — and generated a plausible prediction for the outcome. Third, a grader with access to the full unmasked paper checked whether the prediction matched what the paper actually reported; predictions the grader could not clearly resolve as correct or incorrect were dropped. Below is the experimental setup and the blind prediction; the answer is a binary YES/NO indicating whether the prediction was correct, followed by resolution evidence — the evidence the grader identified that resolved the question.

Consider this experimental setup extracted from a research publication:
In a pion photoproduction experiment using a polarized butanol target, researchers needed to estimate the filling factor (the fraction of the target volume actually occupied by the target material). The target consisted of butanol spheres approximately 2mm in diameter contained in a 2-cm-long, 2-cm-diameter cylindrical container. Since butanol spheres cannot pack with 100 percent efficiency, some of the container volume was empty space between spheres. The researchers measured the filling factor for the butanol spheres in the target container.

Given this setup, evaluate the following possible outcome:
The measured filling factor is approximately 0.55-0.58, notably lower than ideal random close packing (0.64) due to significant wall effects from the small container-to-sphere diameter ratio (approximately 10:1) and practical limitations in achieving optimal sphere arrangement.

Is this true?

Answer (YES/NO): NO